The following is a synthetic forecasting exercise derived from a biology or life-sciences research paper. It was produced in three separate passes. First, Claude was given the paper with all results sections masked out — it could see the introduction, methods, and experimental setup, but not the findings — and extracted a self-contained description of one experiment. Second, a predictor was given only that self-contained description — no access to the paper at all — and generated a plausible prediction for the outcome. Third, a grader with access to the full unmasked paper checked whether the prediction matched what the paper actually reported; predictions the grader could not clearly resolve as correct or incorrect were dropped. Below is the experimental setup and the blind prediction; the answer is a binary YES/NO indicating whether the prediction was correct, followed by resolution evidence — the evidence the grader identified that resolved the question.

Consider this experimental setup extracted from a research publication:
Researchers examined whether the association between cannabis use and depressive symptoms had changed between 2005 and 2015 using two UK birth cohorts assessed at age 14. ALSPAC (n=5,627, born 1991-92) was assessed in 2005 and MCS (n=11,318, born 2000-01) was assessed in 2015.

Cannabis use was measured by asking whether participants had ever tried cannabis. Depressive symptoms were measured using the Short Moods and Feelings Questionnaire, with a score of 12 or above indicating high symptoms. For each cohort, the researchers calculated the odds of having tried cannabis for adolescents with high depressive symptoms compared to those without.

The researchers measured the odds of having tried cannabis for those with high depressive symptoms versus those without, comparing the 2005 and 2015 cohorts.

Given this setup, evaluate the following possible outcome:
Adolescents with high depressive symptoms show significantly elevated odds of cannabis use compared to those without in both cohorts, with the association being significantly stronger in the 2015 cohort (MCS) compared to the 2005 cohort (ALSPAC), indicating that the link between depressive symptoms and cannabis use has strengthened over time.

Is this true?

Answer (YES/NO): NO